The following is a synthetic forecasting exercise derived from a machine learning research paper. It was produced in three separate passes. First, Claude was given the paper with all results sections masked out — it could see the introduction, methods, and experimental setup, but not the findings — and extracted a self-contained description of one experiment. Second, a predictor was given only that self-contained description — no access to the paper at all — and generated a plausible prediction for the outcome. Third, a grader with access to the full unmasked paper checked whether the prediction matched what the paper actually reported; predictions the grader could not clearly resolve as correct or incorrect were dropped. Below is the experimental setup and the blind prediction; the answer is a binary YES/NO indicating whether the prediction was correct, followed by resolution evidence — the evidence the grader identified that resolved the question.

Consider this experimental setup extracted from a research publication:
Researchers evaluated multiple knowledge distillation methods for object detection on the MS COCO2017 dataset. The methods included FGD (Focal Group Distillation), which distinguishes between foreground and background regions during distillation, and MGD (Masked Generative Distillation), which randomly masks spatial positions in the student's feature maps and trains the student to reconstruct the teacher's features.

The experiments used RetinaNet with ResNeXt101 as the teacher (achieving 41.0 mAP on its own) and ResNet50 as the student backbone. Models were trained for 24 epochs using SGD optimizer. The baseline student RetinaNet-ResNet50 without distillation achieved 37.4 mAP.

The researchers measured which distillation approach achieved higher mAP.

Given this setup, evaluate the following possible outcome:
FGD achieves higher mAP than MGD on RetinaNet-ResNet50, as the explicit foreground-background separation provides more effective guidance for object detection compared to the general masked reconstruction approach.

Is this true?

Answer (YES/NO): NO